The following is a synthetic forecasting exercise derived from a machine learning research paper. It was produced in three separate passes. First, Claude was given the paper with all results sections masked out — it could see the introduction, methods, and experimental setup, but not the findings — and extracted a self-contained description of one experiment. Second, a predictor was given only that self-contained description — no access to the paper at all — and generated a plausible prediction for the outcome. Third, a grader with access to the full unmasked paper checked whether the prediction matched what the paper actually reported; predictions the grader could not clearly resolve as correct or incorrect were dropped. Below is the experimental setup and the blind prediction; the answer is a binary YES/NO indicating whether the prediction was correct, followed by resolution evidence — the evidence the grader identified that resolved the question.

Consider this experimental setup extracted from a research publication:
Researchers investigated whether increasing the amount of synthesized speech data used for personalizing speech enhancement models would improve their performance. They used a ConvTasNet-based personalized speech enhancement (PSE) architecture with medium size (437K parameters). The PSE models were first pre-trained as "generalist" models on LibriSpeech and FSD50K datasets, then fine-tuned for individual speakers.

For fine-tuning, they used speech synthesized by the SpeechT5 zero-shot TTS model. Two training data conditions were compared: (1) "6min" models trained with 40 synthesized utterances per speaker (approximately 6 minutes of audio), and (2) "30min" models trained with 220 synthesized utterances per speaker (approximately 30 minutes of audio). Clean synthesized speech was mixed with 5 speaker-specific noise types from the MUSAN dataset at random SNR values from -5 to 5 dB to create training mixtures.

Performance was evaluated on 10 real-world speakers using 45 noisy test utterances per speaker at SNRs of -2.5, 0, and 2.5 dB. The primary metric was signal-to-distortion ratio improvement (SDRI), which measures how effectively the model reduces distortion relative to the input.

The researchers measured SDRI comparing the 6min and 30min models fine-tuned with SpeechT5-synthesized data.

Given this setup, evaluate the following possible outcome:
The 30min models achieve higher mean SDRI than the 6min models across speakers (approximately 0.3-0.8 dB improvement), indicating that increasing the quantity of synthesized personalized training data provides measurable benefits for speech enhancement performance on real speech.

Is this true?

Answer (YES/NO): NO